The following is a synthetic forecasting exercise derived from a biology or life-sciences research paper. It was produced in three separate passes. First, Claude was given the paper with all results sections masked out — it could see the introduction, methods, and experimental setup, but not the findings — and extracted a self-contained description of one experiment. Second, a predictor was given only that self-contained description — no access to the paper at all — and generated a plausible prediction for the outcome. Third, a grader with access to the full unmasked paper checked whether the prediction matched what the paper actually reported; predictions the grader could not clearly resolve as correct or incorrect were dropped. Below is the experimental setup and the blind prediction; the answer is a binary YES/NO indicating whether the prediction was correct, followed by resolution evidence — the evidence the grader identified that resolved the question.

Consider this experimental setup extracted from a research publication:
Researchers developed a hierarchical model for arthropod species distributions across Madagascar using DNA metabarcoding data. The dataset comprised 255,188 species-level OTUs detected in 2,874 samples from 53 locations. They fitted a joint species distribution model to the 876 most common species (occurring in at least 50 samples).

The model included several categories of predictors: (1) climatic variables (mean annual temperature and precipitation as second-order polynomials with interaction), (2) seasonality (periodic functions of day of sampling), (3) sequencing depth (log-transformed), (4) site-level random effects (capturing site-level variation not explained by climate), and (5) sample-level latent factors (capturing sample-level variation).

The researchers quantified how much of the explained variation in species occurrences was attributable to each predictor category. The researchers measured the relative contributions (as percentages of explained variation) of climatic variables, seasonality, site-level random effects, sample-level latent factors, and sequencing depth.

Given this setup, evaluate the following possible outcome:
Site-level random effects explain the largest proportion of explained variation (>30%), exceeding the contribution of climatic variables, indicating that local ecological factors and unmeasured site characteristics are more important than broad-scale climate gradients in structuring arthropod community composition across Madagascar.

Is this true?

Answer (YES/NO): NO